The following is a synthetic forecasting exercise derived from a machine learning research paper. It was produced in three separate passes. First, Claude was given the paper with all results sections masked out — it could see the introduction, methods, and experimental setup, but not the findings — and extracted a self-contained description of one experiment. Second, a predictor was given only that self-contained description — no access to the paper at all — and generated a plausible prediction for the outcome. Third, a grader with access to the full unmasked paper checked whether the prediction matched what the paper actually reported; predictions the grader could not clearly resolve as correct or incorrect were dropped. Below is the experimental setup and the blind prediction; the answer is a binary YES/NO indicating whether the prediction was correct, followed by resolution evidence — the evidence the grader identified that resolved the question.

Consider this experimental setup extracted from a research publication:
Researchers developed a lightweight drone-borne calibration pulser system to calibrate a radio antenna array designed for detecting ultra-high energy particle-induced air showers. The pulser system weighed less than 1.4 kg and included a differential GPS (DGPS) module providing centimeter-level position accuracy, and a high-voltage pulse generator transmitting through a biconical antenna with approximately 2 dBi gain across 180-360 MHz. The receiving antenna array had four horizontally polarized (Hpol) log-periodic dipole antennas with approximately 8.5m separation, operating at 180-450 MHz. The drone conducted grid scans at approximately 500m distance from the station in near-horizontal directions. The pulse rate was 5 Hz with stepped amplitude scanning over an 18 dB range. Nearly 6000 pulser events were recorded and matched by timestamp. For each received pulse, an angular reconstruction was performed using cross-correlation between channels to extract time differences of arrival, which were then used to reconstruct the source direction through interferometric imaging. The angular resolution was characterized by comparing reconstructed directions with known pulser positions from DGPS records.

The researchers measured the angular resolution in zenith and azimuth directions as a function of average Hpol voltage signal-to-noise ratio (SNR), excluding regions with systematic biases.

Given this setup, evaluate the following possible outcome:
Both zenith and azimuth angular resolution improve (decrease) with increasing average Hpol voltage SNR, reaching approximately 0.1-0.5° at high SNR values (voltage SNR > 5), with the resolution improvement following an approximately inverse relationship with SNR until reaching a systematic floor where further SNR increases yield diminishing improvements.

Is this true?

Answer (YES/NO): YES